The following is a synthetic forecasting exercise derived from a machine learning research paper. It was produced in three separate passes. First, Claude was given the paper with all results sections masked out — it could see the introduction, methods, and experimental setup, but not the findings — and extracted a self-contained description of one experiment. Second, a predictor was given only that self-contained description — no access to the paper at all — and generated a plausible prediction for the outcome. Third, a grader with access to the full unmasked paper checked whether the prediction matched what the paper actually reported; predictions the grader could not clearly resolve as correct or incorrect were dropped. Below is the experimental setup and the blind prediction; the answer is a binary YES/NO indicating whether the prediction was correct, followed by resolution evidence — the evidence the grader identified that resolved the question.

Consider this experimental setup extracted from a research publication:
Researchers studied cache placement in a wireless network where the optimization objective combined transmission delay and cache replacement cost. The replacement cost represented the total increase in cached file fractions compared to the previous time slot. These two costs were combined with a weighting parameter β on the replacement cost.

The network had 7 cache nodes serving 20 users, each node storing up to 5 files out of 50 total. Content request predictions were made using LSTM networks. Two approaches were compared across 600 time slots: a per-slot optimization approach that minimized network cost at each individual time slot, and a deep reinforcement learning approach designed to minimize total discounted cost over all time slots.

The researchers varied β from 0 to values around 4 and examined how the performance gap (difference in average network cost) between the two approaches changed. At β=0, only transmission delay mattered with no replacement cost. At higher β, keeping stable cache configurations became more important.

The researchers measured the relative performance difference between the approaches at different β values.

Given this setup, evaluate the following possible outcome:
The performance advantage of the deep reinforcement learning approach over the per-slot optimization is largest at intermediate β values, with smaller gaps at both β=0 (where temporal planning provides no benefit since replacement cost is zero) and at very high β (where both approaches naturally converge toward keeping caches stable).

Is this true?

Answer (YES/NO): NO